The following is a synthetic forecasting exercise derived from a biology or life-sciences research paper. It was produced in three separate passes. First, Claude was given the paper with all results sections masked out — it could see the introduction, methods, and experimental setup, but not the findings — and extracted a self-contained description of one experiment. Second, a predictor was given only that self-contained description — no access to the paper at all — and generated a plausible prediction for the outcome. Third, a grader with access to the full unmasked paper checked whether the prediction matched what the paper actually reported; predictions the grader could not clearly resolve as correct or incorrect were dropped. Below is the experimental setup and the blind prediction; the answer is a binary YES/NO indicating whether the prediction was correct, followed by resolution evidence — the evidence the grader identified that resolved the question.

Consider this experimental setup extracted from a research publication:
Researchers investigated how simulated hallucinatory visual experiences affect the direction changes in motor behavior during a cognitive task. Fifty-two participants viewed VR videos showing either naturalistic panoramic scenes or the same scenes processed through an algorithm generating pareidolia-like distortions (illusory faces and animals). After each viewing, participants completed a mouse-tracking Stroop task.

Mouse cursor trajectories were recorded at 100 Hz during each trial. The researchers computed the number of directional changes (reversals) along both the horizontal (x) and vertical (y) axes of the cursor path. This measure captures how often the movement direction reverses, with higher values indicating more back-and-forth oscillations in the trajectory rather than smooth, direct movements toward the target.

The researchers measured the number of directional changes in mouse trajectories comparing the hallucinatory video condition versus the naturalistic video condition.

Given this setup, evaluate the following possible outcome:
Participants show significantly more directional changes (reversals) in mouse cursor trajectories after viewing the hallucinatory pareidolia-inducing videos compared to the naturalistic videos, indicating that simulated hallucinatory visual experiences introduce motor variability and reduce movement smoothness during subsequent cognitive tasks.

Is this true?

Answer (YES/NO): NO